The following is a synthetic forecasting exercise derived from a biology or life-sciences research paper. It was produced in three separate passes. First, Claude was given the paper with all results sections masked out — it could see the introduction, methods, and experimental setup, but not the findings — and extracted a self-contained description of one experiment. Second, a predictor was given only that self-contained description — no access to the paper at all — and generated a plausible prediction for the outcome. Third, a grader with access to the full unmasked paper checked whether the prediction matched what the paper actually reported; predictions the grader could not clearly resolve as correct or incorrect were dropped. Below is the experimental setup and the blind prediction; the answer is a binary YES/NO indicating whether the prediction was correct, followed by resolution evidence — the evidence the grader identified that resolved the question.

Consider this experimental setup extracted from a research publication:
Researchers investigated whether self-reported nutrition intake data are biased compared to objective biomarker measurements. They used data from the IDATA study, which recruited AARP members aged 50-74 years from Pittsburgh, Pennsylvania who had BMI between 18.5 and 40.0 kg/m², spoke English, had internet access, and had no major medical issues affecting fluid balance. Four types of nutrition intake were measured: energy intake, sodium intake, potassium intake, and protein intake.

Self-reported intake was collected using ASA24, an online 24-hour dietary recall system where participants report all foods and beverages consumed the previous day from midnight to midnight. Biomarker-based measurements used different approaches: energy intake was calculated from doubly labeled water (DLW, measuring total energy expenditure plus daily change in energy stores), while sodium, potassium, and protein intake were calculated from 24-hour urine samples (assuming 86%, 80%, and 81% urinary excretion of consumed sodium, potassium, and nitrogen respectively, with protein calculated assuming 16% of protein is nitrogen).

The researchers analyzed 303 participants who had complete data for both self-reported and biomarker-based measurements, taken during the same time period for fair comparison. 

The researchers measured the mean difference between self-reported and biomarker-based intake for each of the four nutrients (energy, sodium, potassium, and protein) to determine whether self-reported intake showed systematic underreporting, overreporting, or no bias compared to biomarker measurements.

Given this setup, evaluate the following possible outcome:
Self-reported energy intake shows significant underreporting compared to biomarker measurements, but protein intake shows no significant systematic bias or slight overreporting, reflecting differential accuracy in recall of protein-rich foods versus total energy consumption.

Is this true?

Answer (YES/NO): NO